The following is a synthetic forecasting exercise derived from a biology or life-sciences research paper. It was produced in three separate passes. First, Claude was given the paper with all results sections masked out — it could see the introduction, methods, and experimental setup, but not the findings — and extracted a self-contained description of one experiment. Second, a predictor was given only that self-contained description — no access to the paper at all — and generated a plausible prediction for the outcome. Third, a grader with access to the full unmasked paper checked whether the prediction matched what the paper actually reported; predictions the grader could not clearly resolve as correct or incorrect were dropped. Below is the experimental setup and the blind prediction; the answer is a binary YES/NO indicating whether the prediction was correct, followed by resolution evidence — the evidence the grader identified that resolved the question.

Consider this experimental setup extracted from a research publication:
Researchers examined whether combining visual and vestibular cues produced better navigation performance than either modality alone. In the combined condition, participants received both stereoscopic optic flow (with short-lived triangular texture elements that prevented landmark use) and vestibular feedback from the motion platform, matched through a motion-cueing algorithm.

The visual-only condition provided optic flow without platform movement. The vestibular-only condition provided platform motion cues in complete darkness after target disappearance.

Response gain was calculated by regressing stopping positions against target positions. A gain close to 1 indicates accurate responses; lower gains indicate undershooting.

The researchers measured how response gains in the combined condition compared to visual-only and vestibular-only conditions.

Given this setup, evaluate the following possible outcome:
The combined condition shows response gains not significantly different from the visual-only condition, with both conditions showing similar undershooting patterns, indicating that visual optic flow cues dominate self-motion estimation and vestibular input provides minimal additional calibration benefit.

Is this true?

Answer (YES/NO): YES